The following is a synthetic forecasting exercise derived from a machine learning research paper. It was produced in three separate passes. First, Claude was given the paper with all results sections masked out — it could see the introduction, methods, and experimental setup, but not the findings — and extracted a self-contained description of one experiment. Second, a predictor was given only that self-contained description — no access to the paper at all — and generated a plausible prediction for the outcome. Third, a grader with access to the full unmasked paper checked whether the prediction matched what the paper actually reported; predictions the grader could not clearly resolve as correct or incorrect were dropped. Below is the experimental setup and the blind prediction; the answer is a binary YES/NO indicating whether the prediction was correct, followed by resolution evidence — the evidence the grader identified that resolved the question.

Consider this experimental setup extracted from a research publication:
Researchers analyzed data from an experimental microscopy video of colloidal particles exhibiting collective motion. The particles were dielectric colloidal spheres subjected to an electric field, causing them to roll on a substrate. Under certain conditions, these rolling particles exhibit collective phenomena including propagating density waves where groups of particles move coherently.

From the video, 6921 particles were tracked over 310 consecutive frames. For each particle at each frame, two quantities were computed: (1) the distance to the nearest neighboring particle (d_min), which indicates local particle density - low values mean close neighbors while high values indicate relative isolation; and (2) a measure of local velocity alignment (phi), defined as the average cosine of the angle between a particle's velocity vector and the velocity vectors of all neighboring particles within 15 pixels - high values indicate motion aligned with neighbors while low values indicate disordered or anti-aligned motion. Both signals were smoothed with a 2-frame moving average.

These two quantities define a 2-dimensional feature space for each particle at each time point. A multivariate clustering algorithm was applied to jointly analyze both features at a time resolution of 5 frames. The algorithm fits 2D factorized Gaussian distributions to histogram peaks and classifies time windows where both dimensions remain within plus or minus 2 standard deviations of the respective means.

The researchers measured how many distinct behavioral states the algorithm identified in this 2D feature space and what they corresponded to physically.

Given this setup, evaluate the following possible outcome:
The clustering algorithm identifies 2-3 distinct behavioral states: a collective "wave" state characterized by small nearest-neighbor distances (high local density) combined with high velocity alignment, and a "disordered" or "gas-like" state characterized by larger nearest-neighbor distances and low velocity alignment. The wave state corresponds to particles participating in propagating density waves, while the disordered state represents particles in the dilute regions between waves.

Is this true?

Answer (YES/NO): NO